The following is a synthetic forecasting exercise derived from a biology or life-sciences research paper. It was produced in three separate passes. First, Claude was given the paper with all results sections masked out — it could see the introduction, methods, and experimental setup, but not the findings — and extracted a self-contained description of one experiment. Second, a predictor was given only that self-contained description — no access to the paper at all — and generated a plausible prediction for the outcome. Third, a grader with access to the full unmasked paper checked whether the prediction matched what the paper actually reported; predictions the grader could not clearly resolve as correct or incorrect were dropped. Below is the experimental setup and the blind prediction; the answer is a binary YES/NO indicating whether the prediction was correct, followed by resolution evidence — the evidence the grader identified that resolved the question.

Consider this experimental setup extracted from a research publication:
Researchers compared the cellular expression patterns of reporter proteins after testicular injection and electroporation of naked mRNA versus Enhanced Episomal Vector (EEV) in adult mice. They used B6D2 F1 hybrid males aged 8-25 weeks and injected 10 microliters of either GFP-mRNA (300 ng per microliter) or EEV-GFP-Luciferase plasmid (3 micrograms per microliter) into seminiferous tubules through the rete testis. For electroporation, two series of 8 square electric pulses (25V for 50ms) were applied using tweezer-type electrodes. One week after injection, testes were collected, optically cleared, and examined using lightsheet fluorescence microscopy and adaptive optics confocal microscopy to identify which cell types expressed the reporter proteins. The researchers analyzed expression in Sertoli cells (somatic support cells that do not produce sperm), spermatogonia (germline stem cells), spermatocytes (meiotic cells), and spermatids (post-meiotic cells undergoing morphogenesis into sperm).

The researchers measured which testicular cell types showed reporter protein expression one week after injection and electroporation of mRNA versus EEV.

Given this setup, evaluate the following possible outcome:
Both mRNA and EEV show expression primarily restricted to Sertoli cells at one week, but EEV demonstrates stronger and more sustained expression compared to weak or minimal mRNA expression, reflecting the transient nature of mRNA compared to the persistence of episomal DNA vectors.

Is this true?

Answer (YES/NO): NO